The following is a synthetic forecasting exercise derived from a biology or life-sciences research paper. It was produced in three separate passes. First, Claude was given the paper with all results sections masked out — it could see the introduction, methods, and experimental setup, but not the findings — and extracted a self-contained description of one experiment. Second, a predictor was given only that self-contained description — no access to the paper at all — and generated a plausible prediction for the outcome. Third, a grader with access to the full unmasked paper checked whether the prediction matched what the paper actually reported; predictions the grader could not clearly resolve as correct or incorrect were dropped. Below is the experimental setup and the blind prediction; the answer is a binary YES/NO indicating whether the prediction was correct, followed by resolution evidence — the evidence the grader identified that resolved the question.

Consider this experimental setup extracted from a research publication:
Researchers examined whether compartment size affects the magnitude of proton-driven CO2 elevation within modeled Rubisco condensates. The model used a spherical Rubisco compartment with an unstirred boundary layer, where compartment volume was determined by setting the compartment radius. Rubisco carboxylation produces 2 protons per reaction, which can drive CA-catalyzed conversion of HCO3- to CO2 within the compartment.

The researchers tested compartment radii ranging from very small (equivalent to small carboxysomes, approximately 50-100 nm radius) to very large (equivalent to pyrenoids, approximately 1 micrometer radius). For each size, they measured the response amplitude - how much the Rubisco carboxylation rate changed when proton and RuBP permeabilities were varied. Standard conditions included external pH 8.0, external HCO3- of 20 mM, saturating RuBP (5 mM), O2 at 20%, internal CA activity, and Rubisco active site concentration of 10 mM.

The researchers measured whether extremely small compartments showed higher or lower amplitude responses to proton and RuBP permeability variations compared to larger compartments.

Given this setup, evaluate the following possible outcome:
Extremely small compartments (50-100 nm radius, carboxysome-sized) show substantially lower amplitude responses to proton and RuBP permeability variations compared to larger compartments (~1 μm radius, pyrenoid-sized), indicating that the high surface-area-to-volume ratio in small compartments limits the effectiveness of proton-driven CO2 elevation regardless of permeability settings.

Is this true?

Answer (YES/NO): YES